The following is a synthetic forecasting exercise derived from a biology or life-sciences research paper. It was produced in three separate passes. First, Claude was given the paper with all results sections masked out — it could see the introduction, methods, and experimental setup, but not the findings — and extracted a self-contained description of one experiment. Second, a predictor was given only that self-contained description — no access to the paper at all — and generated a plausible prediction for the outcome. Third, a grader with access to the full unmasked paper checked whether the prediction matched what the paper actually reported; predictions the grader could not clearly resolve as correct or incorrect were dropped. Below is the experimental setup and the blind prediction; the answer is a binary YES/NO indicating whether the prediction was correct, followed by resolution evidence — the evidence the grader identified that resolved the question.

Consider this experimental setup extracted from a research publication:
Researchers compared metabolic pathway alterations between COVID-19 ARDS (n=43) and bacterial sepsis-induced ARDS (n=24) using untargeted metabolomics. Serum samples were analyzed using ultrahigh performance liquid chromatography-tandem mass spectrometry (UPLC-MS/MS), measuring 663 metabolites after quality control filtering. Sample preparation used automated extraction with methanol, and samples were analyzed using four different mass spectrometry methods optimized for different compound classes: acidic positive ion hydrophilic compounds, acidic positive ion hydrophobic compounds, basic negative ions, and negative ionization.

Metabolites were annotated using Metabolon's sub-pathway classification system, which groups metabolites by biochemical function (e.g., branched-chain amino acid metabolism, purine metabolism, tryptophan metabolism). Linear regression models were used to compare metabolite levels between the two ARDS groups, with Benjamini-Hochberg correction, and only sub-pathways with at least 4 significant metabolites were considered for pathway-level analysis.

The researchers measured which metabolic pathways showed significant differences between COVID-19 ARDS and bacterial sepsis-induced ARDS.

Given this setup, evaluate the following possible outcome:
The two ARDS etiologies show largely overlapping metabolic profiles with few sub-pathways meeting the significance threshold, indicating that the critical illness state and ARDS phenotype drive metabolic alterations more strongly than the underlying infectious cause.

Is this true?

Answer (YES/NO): NO